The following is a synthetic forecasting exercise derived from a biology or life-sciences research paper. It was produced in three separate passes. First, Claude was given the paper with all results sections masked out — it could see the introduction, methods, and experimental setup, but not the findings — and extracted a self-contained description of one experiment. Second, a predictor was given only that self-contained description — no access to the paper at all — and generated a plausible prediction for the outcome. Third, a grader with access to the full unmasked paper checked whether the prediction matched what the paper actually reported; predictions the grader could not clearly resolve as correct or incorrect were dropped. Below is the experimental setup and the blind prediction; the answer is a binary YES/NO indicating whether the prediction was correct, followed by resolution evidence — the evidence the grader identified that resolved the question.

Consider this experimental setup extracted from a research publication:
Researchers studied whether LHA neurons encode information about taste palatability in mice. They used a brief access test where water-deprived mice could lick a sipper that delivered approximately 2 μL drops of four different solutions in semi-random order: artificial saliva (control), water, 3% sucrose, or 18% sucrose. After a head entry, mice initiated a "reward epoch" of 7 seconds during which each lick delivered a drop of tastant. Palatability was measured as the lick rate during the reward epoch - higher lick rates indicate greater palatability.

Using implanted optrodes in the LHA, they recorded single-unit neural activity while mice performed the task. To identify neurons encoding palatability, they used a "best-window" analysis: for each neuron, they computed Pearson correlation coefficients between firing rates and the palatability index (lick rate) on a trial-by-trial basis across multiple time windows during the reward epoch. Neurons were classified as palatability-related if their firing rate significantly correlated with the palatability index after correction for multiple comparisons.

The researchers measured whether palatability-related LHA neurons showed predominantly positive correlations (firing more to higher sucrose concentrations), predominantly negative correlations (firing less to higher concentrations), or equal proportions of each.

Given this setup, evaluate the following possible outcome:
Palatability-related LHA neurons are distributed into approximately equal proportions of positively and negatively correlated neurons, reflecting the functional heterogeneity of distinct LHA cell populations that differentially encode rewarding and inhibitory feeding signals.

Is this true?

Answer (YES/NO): NO